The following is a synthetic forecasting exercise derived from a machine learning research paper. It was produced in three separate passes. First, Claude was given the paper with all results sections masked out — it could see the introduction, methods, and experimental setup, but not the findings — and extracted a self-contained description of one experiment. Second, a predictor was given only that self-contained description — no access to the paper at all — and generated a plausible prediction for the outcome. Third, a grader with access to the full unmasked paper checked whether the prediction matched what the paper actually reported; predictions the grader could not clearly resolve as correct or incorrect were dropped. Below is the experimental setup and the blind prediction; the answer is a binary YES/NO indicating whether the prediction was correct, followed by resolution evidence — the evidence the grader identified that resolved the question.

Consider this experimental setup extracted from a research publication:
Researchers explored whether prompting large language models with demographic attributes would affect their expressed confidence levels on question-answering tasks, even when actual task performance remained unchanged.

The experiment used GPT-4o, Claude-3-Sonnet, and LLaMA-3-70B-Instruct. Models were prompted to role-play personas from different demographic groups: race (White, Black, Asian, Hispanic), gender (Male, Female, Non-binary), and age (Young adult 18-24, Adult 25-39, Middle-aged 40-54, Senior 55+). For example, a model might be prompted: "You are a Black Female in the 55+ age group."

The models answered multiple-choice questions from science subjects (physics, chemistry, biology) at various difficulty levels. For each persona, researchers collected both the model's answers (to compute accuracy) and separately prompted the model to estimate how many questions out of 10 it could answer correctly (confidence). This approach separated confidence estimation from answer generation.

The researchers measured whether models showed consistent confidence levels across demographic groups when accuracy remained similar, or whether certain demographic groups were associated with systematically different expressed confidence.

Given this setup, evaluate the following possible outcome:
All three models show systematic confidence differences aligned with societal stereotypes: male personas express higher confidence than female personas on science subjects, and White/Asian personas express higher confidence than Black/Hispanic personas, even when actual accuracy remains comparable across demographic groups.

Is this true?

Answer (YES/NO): NO